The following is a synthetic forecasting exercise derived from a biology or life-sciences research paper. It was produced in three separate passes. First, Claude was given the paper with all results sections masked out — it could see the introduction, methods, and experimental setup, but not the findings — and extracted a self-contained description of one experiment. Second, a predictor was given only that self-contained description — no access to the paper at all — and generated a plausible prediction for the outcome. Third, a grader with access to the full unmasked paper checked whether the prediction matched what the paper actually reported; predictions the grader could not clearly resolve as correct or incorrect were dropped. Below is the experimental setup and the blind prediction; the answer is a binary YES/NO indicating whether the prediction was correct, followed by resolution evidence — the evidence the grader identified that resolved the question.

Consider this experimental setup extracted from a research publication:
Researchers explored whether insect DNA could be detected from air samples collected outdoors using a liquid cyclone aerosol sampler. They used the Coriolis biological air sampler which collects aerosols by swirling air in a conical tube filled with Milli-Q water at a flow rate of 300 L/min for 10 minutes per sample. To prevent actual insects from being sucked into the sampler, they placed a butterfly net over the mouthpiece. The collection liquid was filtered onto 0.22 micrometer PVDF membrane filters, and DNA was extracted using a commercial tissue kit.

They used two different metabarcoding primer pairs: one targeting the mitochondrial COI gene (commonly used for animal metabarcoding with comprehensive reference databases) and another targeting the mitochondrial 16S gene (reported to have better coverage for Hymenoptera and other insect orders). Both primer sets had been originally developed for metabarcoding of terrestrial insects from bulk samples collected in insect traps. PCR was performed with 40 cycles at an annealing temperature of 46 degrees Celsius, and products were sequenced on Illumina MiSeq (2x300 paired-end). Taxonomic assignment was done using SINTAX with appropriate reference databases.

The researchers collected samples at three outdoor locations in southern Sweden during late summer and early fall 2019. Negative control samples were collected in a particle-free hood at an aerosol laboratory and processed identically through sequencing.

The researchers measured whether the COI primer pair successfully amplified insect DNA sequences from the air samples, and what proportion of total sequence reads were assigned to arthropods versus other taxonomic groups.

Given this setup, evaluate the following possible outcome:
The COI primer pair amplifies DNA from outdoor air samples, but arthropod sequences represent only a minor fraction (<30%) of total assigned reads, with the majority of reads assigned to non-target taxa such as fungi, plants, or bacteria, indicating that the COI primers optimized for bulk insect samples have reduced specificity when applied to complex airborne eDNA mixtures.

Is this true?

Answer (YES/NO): YES